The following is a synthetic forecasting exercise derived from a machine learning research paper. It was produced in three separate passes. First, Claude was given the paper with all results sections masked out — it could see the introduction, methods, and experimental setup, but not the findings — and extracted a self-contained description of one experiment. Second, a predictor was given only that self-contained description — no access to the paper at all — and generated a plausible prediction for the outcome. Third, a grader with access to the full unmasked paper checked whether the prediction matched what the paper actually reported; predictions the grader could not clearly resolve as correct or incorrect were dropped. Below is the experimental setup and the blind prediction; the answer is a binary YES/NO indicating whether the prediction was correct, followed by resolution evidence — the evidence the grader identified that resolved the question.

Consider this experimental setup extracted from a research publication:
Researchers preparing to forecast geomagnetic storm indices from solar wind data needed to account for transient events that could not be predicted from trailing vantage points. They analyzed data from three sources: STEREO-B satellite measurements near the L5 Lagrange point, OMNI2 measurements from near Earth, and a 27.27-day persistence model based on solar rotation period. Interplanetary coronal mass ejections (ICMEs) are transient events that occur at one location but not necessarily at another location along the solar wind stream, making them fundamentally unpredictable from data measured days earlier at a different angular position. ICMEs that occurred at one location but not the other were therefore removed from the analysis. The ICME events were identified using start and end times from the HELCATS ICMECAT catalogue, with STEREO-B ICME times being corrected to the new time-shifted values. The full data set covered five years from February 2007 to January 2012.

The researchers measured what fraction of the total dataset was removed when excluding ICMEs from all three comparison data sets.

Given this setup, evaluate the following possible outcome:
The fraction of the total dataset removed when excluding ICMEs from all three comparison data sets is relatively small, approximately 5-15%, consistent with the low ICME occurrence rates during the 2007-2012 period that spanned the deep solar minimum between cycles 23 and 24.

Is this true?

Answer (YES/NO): YES